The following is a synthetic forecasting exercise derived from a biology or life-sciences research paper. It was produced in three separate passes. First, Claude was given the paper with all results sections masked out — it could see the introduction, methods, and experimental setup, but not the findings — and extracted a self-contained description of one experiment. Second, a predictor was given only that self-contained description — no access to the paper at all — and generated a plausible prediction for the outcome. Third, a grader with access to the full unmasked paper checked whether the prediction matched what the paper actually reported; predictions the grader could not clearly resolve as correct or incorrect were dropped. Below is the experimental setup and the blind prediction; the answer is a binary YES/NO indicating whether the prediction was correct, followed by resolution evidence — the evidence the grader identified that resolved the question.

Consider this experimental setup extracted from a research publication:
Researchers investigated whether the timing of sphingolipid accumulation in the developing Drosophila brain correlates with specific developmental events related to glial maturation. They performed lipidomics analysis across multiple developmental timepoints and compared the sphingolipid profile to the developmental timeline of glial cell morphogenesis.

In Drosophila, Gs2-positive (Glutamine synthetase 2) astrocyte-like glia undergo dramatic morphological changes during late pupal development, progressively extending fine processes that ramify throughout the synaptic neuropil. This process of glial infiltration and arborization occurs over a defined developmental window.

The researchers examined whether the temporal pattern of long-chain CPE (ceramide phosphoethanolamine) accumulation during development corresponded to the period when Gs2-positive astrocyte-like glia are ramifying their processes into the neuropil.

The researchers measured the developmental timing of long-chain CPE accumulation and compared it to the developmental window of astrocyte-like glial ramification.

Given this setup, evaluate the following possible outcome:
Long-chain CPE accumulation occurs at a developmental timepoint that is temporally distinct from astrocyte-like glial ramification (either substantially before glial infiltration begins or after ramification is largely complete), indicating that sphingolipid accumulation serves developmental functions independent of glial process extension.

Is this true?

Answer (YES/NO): NO